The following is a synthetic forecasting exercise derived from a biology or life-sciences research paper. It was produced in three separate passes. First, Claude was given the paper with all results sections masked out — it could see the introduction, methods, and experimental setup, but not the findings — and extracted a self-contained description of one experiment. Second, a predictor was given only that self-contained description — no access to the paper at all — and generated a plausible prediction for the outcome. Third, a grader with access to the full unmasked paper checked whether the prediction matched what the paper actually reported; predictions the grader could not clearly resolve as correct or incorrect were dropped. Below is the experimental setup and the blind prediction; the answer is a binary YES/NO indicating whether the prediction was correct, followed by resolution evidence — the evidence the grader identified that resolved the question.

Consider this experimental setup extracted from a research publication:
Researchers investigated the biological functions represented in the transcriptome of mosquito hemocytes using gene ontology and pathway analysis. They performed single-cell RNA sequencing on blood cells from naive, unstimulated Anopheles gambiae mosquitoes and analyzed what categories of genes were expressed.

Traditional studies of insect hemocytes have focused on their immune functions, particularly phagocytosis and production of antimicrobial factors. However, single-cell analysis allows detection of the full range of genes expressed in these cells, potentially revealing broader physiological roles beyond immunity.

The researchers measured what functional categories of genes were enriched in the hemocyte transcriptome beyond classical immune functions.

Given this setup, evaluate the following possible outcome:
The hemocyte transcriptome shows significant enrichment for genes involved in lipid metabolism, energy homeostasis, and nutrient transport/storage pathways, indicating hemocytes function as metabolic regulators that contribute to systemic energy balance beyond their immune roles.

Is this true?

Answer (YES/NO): NO